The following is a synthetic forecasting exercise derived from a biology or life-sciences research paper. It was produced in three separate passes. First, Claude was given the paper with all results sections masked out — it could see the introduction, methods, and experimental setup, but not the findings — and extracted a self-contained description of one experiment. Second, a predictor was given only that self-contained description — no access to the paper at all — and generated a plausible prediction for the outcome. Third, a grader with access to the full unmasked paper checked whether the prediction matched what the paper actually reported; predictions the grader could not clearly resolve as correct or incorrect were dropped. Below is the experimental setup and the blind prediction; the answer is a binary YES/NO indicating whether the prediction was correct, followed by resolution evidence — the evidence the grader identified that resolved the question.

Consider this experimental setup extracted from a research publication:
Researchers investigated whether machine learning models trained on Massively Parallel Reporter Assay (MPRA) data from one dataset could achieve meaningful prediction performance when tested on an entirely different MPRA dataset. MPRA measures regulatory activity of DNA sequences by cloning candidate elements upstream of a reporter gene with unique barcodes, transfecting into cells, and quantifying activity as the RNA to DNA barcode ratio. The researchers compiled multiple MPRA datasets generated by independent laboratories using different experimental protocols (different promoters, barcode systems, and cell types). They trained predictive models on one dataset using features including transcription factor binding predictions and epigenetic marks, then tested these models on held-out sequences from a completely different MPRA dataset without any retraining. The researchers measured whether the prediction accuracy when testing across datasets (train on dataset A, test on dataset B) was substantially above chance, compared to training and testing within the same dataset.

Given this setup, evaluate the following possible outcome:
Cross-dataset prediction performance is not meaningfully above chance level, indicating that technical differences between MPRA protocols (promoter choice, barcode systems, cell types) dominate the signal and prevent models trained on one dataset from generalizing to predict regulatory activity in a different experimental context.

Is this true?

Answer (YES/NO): NO